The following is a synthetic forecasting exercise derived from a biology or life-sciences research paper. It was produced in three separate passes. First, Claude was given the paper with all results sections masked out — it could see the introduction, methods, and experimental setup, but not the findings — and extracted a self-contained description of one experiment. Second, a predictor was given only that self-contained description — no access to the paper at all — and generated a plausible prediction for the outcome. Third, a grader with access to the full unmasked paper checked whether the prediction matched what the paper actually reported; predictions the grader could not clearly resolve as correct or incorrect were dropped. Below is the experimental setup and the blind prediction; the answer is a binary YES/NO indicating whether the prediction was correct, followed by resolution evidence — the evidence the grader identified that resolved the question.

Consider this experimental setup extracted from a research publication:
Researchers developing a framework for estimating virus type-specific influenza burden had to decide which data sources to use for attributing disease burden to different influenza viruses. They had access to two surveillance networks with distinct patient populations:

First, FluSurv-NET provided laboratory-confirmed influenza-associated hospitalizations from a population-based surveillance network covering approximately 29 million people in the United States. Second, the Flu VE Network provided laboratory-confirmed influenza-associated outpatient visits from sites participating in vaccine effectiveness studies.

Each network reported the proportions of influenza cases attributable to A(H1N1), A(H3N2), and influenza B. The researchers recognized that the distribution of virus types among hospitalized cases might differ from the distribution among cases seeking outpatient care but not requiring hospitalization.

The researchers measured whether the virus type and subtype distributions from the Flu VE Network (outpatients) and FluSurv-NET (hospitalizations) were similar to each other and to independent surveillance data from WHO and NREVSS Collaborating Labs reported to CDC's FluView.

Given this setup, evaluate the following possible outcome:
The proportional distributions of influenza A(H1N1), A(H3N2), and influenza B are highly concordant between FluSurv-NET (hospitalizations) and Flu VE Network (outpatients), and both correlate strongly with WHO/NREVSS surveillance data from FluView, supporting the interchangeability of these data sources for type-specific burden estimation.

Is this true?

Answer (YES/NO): NO